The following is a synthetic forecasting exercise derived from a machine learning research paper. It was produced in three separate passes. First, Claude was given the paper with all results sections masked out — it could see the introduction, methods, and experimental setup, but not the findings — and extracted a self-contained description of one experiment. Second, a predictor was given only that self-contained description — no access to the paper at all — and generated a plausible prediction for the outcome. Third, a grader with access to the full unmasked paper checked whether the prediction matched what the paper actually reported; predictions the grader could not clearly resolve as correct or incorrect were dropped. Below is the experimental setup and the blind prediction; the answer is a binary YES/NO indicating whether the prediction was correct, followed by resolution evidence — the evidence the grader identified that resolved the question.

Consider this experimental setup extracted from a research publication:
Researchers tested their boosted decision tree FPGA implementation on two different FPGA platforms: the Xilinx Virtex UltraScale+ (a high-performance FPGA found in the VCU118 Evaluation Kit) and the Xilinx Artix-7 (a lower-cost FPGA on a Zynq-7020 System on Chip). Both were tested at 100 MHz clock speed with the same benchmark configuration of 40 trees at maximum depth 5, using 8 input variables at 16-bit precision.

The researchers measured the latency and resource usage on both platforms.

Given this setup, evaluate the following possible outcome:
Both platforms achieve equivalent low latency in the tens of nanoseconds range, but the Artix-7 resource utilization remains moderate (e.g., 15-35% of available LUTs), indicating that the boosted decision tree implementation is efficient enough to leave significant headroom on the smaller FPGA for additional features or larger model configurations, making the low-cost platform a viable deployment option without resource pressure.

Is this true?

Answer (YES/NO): NO